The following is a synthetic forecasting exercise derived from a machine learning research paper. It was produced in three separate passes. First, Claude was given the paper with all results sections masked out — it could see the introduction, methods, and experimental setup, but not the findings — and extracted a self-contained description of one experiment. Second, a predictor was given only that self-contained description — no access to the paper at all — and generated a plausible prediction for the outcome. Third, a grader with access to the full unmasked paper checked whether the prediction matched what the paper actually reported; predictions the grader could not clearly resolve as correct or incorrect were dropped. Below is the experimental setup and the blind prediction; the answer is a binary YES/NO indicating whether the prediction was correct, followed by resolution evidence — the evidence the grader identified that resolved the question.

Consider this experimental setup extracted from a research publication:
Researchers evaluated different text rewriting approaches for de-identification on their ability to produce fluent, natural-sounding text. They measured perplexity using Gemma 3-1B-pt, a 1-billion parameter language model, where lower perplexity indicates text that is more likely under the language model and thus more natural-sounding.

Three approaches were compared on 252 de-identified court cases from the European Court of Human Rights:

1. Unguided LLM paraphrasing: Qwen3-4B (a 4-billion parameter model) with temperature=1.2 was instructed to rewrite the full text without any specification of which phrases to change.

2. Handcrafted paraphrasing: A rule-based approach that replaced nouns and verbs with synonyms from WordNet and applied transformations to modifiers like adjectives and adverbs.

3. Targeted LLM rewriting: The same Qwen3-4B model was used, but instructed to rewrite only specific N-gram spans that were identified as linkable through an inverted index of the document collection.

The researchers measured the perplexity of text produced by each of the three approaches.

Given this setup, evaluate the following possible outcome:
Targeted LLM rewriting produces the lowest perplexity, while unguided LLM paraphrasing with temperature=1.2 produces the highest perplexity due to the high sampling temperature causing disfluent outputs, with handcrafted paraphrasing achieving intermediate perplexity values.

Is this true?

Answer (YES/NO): NO